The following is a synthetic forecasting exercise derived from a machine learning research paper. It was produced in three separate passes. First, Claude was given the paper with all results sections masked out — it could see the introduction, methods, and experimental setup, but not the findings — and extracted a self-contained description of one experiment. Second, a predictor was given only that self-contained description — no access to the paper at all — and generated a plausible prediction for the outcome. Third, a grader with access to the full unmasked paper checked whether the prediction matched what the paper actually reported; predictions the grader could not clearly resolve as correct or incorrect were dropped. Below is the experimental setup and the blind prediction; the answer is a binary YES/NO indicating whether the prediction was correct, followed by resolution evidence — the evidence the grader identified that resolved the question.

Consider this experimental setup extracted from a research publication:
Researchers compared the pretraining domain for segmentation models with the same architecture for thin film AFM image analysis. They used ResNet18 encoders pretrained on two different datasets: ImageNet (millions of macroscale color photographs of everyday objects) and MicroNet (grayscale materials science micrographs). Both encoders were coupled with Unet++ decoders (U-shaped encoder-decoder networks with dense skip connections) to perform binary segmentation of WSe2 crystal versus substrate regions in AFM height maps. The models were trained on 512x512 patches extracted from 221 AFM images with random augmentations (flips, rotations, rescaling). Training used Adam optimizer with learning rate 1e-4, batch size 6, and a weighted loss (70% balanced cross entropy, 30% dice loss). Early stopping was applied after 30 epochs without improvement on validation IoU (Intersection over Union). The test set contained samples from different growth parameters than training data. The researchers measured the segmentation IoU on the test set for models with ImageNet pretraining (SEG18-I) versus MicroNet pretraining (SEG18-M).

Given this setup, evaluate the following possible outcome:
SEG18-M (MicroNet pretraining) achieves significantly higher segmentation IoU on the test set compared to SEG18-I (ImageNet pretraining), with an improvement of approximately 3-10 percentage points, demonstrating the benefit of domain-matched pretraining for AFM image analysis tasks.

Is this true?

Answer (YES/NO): NO